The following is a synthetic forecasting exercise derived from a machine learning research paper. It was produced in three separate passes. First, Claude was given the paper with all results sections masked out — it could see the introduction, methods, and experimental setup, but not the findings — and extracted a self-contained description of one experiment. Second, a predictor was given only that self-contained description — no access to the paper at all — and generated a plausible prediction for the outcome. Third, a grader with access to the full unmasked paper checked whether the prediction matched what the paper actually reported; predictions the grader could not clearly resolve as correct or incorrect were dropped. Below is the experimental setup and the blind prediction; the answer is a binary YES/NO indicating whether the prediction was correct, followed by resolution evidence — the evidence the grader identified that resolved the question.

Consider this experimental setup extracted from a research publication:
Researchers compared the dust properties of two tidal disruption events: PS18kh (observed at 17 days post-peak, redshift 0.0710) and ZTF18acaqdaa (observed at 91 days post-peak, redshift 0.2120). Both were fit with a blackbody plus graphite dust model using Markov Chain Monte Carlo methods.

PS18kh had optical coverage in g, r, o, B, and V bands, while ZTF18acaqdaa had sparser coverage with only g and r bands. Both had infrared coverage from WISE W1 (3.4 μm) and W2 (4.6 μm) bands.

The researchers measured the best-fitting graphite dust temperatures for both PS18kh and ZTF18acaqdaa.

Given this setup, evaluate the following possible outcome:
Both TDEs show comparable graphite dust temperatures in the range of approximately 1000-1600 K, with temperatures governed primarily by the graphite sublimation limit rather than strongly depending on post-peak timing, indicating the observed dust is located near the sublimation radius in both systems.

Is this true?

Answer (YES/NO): NO